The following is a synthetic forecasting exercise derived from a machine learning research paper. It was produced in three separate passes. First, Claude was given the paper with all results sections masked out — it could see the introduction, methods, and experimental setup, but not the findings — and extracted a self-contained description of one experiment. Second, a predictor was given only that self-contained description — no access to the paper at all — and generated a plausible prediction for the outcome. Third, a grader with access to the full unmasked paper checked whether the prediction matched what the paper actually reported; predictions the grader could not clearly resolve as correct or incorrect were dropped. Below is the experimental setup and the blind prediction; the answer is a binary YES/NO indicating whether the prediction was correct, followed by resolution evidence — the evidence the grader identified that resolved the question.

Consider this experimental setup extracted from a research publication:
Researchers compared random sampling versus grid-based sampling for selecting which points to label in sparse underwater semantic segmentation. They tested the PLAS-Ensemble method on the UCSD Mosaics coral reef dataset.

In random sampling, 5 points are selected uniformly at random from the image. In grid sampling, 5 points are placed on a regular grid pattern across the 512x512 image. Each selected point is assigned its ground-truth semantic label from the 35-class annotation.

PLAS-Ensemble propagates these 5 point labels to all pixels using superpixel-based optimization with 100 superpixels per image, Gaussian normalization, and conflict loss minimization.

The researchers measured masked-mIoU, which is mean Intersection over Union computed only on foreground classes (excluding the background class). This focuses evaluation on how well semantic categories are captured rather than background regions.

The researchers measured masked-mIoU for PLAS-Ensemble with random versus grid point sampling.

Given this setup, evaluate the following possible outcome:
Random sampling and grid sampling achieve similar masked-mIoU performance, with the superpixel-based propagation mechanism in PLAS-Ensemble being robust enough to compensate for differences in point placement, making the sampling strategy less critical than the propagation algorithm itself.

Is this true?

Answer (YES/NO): NO